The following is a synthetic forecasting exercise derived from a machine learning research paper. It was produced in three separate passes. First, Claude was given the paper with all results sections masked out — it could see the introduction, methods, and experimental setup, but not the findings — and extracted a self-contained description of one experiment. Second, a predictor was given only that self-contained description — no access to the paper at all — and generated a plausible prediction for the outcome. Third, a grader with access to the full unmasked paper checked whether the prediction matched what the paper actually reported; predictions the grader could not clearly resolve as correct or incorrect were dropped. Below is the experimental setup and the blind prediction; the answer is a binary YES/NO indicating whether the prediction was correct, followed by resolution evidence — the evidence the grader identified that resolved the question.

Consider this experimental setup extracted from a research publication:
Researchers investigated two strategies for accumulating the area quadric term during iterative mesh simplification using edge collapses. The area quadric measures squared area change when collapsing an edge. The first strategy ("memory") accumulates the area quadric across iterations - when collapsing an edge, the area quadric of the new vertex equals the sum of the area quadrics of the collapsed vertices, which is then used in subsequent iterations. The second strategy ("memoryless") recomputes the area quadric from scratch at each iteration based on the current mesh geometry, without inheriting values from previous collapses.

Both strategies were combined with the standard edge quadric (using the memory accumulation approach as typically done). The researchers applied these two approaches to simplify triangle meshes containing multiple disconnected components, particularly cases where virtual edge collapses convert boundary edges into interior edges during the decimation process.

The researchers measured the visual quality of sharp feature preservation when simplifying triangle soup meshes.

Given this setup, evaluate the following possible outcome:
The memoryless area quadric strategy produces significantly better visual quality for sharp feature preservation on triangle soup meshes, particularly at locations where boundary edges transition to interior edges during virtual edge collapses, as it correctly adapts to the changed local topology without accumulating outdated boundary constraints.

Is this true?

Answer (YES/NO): YES